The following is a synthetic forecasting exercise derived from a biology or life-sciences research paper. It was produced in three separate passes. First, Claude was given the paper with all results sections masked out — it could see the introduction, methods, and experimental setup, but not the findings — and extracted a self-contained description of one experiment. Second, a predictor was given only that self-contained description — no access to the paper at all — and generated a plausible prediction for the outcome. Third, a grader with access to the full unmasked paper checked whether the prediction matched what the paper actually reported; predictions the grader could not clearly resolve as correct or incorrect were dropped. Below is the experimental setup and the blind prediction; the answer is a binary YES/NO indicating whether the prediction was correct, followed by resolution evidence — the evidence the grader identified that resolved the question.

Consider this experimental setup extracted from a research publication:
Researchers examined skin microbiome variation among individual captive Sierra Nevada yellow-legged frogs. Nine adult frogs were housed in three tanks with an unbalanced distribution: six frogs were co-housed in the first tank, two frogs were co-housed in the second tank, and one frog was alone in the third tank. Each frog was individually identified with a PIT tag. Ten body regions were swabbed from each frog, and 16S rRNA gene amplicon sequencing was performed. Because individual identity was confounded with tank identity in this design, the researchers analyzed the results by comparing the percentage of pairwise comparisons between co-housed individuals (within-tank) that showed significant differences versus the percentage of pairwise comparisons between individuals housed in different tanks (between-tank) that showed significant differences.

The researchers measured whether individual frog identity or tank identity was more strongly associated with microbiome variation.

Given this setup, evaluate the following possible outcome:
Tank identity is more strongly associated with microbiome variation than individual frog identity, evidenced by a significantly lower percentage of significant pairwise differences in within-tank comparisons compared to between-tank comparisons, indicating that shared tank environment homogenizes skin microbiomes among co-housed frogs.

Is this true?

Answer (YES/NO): YES